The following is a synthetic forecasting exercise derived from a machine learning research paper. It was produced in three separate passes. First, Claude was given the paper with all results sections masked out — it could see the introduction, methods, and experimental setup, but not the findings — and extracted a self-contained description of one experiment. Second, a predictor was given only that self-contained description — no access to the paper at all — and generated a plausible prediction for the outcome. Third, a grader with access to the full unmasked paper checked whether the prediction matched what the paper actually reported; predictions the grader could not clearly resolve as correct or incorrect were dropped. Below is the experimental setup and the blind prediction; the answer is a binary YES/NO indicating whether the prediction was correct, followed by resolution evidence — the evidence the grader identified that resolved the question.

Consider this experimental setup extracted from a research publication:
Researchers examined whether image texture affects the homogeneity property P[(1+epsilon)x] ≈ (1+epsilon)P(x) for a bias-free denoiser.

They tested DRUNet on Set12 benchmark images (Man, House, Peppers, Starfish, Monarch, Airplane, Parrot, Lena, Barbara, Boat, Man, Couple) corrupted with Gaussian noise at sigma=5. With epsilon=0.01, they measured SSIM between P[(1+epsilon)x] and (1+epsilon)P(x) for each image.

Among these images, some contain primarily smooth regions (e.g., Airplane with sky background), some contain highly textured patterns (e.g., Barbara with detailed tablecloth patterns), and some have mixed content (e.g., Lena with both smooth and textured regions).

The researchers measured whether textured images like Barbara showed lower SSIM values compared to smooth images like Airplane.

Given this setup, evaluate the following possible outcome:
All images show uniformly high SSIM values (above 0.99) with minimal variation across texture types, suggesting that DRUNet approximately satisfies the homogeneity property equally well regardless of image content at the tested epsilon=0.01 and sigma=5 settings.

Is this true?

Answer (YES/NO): YES